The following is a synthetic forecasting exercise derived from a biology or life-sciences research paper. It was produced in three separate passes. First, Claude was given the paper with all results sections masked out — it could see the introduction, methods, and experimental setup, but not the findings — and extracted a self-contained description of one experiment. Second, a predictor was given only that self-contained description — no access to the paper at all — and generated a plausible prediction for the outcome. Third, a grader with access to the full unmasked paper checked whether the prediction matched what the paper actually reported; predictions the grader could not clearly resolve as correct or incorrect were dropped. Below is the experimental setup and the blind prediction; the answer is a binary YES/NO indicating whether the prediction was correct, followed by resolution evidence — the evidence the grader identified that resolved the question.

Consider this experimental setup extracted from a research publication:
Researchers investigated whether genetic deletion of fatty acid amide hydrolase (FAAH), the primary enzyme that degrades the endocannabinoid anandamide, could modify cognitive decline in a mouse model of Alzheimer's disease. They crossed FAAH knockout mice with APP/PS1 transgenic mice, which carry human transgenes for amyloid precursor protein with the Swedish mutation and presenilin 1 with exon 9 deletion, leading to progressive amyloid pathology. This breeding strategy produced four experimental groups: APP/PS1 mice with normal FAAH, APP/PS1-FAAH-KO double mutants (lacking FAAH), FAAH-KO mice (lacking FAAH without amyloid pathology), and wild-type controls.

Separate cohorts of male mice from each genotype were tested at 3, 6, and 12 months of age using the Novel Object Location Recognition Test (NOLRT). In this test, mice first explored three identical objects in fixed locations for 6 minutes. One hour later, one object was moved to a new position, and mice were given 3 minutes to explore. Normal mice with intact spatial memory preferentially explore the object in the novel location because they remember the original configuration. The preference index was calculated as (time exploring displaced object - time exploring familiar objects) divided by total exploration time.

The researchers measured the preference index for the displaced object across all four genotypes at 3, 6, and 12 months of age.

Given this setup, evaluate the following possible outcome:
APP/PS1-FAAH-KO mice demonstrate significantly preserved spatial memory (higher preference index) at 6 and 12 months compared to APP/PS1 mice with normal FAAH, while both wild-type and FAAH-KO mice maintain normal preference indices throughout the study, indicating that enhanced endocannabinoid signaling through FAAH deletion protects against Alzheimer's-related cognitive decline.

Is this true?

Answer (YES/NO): NO